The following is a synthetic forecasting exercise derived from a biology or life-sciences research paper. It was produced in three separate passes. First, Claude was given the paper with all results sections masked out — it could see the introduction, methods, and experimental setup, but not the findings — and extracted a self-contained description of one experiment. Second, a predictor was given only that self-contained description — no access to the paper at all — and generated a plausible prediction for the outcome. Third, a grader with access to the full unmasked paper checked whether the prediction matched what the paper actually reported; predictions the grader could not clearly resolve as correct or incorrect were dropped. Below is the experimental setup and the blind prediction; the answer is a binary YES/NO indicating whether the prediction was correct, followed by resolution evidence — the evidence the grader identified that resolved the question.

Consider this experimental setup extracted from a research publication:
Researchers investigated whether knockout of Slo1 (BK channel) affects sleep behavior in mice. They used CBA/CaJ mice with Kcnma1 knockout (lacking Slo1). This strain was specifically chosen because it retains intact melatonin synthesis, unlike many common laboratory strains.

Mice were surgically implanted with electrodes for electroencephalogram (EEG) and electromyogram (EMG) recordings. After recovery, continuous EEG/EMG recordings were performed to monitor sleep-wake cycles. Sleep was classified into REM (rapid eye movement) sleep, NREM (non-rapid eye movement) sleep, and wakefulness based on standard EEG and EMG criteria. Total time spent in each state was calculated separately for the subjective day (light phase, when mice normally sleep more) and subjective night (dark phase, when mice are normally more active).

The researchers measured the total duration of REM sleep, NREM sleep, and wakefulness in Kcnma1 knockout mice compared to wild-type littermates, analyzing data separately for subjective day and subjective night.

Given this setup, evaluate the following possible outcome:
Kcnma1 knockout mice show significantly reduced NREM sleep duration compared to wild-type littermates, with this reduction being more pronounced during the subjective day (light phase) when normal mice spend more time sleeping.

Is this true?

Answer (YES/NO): YES